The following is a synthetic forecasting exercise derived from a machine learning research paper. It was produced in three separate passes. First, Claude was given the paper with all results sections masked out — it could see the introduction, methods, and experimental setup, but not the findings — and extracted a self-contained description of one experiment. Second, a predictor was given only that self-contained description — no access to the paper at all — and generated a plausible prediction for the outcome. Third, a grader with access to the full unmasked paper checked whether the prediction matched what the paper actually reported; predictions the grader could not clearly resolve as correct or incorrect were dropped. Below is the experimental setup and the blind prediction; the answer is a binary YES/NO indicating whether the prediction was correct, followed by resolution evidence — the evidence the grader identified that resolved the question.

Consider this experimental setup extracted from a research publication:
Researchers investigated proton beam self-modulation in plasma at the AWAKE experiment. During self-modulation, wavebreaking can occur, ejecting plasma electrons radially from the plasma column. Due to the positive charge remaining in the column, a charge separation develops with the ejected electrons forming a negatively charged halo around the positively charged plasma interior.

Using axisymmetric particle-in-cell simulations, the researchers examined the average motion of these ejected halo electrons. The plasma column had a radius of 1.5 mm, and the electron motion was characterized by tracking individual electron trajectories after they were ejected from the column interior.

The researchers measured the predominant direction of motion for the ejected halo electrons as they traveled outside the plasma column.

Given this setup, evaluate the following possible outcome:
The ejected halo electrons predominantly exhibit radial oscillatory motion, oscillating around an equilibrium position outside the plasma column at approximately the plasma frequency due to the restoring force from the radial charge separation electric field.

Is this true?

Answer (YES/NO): NO